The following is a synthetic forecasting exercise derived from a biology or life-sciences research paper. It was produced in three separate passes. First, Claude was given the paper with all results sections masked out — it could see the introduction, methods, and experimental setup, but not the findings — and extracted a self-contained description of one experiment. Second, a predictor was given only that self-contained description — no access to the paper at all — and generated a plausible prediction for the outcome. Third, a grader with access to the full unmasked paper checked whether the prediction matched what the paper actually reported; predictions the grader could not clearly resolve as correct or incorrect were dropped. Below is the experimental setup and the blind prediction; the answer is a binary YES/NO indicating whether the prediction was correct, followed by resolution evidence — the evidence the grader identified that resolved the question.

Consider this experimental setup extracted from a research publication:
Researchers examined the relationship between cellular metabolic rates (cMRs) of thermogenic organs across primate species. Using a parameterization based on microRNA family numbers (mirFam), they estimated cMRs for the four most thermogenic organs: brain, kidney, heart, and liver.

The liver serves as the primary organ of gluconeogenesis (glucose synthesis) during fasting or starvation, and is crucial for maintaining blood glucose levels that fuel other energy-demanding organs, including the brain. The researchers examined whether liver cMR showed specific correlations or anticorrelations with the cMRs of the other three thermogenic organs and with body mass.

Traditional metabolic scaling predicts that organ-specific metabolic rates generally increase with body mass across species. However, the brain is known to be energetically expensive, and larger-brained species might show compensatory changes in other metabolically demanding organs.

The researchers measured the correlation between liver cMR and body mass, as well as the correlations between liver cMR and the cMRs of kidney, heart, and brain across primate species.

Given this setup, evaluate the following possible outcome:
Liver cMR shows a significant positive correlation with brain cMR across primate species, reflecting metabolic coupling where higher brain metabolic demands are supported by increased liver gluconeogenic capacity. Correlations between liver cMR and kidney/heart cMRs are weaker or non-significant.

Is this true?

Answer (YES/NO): NO